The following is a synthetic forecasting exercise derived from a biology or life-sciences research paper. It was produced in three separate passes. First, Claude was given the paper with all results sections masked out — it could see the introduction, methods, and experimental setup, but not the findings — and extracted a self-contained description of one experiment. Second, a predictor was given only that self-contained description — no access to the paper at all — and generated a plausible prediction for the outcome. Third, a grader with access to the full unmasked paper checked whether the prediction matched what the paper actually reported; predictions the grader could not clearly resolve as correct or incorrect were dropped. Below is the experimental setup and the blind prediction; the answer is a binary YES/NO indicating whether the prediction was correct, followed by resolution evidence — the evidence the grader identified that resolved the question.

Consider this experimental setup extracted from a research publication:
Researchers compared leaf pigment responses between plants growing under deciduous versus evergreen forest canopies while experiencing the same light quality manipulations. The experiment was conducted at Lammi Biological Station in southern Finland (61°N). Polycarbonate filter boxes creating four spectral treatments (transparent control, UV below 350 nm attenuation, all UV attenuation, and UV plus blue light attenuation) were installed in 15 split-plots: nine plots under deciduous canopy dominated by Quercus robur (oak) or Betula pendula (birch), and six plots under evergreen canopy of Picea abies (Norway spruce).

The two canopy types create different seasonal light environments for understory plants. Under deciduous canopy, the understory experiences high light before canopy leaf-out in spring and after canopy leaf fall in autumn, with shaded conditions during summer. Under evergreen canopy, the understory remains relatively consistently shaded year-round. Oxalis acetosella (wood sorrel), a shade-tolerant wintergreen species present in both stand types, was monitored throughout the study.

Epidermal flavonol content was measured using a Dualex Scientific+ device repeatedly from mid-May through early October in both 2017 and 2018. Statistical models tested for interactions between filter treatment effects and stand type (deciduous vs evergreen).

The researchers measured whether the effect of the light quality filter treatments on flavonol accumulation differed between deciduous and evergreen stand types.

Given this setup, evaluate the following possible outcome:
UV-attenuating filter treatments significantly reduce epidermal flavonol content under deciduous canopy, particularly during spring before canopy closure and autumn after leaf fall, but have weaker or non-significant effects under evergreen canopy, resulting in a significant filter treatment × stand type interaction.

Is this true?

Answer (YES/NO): NO